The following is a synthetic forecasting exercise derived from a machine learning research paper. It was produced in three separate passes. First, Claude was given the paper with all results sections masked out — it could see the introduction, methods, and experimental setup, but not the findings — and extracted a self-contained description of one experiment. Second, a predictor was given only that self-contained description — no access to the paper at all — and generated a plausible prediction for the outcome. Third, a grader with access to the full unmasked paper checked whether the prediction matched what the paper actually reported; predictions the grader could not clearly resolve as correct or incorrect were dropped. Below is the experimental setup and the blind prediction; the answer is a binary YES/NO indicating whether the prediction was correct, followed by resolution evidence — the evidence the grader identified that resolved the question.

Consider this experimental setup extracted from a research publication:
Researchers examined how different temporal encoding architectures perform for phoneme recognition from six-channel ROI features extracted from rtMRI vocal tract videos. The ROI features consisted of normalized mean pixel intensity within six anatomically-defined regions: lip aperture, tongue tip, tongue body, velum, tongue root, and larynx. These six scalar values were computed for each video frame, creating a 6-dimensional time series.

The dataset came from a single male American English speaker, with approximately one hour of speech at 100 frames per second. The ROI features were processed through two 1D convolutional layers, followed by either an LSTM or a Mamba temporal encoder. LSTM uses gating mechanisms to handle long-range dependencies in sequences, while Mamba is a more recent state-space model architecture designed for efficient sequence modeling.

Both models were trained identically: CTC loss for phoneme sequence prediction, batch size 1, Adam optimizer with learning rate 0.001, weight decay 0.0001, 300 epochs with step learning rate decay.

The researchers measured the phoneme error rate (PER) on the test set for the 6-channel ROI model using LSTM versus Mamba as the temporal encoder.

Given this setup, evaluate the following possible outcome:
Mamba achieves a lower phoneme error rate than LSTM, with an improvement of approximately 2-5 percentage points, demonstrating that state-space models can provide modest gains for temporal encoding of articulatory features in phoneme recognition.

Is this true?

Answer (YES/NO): NO